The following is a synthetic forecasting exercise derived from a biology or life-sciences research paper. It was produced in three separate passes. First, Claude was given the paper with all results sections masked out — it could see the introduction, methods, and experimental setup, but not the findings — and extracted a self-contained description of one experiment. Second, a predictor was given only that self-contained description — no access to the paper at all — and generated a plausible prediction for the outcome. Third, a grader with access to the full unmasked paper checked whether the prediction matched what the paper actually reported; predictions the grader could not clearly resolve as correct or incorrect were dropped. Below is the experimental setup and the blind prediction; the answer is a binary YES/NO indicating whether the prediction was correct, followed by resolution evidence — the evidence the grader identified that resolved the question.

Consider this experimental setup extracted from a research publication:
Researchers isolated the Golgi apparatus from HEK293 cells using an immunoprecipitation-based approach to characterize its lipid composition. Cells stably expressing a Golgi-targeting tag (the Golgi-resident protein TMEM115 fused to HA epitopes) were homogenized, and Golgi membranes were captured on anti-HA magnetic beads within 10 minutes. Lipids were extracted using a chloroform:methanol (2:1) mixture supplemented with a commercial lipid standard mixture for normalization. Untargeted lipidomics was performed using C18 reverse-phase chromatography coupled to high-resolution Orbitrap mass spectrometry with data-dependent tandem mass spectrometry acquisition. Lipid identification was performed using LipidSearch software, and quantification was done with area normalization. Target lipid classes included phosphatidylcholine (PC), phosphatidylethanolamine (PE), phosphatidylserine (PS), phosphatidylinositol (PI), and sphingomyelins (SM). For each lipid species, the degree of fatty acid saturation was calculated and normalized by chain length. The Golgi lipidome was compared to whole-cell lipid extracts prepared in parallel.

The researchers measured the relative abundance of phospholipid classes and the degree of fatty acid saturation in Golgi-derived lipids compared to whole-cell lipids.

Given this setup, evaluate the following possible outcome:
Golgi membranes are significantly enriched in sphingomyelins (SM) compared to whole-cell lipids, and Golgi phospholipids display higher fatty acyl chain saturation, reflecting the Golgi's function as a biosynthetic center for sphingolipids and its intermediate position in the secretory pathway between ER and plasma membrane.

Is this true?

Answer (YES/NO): NO